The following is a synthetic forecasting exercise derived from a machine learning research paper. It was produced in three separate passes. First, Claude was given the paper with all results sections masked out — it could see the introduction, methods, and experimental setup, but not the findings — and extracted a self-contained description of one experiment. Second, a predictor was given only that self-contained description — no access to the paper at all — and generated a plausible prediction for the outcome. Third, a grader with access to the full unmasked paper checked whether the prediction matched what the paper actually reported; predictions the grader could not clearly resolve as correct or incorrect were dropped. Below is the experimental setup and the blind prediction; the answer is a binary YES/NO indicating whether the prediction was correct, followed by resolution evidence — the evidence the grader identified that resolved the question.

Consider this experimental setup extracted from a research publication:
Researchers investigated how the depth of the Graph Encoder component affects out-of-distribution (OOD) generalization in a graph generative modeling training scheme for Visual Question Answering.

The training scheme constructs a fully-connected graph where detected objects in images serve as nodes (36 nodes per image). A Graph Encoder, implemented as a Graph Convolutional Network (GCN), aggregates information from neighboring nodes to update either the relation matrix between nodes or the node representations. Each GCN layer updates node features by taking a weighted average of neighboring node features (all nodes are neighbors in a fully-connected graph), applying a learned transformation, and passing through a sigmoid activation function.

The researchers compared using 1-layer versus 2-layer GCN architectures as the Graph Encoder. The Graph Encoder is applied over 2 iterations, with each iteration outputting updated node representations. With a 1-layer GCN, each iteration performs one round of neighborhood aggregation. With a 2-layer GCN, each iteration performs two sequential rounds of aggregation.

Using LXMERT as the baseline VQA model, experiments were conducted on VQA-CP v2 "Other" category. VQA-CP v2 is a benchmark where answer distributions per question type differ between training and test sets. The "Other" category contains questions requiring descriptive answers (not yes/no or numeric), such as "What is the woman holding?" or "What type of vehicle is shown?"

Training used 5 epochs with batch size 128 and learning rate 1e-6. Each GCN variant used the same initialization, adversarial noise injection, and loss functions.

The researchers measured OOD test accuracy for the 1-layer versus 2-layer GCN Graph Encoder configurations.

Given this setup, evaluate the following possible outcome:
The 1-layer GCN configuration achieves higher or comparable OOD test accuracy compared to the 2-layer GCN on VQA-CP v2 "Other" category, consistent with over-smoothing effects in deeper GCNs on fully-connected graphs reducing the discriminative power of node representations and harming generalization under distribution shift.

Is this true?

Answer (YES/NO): YES